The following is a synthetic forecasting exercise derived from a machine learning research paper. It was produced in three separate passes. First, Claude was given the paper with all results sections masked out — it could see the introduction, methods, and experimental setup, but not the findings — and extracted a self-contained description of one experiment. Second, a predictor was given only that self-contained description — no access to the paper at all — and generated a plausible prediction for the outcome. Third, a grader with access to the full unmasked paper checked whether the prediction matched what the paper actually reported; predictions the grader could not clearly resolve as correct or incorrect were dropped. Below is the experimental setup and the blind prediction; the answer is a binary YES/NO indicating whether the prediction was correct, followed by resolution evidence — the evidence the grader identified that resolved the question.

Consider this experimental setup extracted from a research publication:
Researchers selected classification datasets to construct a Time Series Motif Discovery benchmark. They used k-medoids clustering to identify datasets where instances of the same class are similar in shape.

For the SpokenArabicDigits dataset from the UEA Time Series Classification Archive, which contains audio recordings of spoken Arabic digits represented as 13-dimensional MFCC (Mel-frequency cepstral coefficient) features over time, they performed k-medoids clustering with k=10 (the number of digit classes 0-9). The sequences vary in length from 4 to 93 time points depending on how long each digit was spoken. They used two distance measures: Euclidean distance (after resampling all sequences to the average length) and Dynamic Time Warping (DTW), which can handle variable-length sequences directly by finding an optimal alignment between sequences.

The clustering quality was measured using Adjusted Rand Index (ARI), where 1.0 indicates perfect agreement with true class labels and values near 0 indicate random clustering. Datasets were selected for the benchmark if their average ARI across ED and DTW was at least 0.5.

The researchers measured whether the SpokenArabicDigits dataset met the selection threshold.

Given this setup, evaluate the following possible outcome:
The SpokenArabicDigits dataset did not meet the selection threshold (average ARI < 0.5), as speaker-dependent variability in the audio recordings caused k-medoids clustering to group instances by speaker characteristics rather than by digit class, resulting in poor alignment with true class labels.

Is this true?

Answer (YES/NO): NO